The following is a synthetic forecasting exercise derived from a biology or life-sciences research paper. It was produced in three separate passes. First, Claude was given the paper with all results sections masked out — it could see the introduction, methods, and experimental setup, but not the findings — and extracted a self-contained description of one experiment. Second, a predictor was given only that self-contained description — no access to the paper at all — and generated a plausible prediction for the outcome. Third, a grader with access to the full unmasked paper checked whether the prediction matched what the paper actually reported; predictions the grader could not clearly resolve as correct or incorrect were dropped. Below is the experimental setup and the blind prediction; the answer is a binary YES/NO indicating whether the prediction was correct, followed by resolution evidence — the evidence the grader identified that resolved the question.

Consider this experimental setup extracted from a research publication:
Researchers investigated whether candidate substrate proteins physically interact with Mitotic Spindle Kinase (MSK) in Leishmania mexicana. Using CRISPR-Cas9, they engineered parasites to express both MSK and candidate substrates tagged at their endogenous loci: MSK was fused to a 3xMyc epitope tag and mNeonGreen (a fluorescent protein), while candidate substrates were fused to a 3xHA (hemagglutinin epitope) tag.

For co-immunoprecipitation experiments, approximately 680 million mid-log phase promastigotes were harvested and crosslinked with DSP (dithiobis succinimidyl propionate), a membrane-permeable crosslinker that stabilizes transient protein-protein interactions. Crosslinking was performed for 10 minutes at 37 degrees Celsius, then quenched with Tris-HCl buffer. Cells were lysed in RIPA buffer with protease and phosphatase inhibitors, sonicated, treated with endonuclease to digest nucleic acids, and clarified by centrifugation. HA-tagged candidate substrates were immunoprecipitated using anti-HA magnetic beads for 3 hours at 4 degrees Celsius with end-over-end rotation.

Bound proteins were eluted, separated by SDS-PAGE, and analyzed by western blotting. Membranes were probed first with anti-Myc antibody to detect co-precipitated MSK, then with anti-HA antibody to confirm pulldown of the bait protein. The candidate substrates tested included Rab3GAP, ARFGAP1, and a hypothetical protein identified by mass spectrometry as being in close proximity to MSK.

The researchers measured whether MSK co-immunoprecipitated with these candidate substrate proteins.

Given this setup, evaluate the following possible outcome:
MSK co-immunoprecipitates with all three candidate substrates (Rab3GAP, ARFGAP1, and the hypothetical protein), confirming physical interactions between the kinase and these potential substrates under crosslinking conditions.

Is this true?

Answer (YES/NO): YES